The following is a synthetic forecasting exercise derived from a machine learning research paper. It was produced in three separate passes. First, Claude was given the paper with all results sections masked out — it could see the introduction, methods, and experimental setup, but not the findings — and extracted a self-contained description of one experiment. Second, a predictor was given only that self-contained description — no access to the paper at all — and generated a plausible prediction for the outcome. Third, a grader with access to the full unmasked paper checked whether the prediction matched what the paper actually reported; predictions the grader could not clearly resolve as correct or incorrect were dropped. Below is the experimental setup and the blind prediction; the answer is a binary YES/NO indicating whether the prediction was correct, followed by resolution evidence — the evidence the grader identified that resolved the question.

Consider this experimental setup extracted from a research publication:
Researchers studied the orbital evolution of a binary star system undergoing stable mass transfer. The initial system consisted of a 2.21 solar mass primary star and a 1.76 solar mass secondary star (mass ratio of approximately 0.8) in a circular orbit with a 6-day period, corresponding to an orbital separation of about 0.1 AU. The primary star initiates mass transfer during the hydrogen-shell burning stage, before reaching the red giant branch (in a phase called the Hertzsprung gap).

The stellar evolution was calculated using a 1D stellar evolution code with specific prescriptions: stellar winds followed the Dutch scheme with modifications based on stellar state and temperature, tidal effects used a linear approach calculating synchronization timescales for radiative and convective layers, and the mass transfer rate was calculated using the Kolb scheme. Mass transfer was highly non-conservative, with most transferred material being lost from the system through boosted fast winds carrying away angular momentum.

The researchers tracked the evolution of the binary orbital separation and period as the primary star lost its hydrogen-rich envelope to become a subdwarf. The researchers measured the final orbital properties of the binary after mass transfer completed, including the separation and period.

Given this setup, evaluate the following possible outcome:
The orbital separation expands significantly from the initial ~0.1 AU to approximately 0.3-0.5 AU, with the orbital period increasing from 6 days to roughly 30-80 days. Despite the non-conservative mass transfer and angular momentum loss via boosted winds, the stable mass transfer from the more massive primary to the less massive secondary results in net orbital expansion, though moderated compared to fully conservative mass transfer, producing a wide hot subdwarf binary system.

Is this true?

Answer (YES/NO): YES